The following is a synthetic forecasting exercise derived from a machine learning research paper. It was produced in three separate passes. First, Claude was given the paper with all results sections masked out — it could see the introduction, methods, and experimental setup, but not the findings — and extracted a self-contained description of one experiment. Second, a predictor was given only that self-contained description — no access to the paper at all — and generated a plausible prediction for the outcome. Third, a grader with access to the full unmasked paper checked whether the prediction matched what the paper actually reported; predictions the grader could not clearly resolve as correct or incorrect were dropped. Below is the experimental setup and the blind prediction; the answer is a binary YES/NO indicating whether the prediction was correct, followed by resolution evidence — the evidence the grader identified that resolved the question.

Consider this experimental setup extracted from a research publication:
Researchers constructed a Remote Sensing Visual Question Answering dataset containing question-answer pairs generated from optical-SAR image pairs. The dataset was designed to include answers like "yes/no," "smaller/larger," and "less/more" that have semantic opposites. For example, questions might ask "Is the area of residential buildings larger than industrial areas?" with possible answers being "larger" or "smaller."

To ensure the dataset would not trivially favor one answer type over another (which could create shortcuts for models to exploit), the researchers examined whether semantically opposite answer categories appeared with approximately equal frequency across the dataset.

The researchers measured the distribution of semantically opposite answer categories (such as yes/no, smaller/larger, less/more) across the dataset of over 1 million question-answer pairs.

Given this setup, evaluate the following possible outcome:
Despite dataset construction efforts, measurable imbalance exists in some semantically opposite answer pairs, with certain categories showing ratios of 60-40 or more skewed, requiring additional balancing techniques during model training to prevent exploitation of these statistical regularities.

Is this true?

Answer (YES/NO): NO